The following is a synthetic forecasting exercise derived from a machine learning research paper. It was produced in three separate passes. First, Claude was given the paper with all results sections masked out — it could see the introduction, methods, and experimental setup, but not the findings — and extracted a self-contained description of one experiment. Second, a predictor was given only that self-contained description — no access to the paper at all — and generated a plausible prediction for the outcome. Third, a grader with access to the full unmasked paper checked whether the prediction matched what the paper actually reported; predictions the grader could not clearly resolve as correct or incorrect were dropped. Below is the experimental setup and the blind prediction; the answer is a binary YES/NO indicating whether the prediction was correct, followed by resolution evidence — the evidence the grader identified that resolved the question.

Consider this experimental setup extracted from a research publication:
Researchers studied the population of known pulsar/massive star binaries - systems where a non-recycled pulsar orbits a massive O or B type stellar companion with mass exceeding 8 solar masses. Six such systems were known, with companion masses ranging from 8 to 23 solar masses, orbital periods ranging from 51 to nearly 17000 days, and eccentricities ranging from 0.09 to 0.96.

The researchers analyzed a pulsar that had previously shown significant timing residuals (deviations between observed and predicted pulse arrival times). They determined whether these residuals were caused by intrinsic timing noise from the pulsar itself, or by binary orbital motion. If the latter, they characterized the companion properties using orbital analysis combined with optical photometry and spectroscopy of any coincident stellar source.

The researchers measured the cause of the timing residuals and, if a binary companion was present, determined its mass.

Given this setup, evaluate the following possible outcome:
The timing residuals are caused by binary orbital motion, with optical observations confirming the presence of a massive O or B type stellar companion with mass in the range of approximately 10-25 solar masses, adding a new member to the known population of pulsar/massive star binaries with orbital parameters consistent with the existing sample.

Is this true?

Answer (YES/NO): NO